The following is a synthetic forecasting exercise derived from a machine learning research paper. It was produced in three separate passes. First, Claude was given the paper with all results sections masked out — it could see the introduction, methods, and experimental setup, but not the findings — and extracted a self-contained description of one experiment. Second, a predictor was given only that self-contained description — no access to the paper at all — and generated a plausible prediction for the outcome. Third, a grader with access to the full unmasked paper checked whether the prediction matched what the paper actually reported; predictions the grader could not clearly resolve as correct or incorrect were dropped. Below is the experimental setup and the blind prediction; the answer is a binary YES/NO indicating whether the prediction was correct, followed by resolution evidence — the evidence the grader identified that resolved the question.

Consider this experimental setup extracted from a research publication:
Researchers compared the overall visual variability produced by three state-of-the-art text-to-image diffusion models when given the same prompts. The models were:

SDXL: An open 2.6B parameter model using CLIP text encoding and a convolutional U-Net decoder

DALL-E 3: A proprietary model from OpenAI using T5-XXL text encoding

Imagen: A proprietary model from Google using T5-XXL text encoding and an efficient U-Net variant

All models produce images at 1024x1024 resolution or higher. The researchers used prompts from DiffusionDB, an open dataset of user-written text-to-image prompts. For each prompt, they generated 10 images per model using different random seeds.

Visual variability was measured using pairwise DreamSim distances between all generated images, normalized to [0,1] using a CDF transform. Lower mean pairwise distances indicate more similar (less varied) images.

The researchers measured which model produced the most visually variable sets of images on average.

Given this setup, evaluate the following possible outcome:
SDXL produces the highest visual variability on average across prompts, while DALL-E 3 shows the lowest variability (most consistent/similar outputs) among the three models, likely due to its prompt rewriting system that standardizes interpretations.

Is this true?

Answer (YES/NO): NO